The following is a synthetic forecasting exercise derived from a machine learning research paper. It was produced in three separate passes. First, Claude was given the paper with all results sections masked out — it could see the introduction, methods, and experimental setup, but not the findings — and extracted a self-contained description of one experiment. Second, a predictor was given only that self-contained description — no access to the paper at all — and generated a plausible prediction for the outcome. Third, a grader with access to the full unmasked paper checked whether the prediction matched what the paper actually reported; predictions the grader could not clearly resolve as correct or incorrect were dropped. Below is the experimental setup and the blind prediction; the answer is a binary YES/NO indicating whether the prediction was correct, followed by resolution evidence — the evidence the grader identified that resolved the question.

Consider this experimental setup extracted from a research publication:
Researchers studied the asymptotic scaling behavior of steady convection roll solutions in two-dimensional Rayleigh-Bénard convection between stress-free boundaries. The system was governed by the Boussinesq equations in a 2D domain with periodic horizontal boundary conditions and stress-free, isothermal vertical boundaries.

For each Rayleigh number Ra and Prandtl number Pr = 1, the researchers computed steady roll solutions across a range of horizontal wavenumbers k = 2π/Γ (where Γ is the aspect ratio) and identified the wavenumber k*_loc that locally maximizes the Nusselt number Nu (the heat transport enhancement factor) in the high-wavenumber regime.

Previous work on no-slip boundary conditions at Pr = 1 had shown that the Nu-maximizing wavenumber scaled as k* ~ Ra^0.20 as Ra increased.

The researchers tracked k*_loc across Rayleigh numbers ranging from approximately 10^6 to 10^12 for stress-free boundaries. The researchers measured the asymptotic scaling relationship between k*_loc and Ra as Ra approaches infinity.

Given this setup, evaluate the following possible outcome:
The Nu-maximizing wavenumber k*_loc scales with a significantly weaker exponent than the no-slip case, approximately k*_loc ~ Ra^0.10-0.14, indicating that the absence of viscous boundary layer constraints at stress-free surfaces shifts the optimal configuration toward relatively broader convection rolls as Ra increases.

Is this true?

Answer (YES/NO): NO